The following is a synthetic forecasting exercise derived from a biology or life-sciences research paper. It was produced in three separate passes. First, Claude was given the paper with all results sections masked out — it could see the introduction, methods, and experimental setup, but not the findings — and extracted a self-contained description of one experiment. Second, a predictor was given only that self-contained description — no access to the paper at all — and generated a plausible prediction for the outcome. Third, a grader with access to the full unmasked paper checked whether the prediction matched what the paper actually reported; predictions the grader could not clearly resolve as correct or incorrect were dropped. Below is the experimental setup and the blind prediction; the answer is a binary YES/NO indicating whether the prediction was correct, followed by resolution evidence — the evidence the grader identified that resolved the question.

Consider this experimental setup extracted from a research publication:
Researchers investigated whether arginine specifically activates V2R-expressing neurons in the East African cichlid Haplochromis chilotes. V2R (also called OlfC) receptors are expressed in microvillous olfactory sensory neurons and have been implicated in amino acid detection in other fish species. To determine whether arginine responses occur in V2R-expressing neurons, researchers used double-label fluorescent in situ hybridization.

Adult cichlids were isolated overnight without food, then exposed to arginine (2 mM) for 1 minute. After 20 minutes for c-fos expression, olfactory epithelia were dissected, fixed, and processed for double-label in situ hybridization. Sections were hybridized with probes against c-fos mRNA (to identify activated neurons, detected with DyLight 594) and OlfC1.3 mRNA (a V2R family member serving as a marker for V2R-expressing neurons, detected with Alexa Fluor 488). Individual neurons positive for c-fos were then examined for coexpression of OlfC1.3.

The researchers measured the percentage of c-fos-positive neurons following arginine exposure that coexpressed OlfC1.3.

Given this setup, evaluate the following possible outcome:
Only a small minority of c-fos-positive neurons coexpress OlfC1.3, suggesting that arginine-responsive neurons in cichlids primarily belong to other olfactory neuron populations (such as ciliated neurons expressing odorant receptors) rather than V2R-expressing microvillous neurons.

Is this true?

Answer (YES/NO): NO